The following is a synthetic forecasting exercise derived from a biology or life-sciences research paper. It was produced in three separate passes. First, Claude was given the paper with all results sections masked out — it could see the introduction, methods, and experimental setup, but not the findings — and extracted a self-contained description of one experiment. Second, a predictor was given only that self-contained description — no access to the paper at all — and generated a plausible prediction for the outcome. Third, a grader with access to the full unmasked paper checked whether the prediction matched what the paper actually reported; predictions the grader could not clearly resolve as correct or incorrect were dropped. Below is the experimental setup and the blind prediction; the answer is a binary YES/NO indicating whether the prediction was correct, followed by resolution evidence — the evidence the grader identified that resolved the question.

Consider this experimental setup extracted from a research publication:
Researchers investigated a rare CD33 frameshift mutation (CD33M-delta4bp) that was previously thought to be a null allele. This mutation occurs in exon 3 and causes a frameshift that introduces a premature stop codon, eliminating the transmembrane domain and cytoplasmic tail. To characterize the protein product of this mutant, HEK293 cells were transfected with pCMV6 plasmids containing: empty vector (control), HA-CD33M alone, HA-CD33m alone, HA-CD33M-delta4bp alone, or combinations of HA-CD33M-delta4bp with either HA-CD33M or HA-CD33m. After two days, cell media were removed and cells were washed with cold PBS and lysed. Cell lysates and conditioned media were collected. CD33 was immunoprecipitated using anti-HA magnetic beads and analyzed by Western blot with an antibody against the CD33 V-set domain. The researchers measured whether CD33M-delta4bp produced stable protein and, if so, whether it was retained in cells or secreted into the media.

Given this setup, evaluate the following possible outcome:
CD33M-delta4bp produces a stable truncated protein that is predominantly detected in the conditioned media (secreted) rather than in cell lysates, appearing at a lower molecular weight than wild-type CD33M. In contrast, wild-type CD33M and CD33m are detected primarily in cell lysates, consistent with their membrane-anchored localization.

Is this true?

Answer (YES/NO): YES